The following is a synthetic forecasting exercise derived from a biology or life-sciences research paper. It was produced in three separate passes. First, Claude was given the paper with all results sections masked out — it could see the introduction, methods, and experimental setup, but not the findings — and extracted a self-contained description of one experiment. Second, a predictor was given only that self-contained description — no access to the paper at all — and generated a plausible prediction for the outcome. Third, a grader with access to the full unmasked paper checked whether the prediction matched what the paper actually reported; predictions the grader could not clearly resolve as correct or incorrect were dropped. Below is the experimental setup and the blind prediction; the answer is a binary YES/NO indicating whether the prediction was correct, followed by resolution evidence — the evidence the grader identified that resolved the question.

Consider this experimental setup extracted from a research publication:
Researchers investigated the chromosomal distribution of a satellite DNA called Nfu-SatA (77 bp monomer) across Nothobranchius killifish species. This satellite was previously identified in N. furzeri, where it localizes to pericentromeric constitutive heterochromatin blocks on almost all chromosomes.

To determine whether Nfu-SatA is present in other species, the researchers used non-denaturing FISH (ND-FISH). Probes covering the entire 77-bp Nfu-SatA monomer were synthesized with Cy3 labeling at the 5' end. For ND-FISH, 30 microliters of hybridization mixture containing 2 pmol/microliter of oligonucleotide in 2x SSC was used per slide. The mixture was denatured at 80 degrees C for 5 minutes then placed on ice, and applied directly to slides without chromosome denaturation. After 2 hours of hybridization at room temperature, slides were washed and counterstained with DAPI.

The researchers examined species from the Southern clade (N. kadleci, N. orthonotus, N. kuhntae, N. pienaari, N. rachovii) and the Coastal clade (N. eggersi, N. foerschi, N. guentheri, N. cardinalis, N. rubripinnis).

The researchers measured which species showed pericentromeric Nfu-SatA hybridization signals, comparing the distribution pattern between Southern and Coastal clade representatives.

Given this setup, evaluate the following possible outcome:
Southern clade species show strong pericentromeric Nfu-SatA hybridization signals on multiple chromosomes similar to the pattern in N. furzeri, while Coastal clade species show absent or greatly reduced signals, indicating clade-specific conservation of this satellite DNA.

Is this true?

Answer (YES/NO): NO